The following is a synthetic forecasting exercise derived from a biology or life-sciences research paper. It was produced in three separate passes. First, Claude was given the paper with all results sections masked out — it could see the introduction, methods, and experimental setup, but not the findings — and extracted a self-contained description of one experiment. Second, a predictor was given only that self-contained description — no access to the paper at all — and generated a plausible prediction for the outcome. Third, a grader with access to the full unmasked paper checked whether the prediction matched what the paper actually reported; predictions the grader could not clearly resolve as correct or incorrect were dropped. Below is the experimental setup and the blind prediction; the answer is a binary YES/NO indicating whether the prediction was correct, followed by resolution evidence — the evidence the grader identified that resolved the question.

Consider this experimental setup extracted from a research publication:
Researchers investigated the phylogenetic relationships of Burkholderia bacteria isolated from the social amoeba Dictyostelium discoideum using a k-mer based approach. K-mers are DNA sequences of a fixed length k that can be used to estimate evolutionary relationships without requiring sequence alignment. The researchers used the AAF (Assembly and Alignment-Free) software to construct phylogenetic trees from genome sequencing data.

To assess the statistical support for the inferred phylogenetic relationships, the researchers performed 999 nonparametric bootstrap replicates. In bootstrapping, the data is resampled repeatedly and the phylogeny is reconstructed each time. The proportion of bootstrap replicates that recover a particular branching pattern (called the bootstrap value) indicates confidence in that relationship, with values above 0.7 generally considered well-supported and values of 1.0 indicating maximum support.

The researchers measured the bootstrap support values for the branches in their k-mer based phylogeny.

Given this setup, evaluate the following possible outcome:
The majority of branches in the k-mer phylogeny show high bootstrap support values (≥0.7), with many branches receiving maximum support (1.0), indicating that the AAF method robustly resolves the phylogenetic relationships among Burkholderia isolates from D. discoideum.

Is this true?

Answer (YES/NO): YES